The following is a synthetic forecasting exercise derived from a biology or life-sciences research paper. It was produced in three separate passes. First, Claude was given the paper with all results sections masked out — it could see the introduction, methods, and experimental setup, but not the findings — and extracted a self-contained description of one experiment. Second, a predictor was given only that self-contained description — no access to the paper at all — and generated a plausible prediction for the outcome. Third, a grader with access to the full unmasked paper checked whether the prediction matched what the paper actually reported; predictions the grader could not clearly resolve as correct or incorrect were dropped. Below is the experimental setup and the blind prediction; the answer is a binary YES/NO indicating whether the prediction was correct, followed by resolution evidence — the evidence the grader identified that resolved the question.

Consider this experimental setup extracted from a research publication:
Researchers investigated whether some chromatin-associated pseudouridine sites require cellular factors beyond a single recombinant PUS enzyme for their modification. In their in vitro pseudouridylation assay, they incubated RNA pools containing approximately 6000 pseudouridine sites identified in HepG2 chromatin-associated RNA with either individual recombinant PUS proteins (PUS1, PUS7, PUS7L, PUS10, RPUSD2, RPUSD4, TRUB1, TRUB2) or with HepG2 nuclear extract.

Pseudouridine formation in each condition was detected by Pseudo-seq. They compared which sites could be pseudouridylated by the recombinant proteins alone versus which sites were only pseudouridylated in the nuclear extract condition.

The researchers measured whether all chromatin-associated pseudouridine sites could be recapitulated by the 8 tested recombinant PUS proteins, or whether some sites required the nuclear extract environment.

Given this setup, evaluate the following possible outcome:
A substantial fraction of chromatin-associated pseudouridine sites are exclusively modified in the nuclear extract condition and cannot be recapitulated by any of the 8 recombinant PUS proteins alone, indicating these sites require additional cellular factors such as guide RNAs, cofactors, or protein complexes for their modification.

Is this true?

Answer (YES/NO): NO